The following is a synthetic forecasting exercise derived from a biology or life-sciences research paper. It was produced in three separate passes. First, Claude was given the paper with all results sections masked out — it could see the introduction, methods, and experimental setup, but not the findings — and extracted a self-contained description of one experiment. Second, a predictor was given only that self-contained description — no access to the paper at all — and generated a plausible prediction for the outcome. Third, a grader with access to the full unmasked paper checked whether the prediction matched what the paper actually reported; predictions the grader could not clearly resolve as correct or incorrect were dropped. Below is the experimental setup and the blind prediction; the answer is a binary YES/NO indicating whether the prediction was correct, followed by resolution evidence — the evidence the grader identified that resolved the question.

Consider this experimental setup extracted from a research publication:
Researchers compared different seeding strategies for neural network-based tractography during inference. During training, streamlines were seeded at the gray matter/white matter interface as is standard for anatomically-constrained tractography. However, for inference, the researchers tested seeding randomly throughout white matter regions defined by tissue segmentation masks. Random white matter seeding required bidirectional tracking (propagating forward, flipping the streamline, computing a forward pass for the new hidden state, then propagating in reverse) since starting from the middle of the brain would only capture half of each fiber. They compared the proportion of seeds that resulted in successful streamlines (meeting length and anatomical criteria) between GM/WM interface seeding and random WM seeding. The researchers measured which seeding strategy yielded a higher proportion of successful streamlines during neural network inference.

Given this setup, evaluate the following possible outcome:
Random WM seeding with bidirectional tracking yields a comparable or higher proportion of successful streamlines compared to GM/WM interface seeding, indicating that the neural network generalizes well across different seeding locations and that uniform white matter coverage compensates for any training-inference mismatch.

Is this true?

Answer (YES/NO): YES